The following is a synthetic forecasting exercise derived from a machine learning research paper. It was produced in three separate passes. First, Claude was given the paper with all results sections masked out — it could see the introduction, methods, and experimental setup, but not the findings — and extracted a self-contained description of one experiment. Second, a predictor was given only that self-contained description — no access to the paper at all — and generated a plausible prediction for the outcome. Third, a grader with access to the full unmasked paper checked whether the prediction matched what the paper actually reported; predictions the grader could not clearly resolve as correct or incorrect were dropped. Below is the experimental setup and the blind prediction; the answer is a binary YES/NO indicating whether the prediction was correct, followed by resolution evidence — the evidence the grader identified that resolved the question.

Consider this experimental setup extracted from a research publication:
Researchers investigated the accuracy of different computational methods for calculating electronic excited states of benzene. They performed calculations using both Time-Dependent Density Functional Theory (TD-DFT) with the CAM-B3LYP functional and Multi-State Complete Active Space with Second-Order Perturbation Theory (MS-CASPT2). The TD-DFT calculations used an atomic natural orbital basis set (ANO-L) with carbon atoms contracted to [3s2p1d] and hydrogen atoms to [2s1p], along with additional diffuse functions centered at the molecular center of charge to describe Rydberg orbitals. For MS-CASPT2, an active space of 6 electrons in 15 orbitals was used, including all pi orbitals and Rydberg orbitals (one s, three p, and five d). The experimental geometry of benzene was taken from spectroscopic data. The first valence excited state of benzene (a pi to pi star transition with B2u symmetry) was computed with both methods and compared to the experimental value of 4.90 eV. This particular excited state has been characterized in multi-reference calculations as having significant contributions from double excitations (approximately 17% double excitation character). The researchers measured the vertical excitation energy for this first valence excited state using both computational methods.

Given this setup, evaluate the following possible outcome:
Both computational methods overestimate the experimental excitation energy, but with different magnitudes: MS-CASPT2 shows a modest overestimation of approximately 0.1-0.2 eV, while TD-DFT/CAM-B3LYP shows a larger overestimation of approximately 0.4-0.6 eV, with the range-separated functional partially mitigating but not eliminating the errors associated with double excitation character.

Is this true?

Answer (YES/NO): NO